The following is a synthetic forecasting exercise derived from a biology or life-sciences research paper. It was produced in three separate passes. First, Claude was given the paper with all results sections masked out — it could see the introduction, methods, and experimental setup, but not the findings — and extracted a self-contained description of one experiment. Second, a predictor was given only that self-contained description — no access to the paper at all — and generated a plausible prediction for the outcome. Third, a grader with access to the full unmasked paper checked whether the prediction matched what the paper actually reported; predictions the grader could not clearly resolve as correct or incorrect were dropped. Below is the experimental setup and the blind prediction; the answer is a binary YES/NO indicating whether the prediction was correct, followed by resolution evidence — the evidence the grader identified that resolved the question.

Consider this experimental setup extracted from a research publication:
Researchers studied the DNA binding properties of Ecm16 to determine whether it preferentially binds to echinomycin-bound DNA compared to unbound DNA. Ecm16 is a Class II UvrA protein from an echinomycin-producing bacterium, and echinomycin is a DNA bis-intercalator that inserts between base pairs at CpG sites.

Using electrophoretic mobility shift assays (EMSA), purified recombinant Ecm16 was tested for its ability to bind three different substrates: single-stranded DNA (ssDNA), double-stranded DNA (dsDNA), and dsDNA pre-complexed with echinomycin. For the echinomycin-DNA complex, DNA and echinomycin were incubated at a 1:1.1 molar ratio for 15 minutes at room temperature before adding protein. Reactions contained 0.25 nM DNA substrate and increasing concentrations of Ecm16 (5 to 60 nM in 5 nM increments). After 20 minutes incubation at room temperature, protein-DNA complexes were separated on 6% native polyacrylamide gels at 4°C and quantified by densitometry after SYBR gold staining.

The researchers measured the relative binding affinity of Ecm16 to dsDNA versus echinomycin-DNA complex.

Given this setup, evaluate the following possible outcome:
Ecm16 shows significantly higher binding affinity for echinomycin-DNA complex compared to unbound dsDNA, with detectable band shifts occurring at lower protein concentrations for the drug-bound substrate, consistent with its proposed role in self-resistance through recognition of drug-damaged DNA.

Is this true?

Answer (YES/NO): YES